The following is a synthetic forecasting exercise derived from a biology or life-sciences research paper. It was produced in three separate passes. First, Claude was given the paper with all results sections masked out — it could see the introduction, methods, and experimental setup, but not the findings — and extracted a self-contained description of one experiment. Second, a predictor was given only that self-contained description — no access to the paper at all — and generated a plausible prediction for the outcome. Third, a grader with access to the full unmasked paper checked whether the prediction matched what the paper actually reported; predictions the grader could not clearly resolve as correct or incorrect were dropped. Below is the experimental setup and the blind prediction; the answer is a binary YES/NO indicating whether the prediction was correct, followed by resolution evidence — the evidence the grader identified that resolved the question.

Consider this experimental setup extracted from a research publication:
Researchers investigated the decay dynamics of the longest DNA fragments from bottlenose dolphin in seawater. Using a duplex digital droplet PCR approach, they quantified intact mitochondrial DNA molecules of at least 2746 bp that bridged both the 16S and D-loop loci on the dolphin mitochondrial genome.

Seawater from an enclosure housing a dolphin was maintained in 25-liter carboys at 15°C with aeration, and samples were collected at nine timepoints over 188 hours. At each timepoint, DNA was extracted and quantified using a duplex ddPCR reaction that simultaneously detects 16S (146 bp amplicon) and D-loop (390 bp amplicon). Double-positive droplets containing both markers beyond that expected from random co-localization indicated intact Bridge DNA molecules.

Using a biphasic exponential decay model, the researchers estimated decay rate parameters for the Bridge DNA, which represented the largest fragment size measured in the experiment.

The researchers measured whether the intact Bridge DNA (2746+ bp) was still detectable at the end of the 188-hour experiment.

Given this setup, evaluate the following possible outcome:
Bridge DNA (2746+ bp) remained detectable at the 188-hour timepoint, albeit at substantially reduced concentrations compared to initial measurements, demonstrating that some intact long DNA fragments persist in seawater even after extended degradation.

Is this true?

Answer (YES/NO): NO